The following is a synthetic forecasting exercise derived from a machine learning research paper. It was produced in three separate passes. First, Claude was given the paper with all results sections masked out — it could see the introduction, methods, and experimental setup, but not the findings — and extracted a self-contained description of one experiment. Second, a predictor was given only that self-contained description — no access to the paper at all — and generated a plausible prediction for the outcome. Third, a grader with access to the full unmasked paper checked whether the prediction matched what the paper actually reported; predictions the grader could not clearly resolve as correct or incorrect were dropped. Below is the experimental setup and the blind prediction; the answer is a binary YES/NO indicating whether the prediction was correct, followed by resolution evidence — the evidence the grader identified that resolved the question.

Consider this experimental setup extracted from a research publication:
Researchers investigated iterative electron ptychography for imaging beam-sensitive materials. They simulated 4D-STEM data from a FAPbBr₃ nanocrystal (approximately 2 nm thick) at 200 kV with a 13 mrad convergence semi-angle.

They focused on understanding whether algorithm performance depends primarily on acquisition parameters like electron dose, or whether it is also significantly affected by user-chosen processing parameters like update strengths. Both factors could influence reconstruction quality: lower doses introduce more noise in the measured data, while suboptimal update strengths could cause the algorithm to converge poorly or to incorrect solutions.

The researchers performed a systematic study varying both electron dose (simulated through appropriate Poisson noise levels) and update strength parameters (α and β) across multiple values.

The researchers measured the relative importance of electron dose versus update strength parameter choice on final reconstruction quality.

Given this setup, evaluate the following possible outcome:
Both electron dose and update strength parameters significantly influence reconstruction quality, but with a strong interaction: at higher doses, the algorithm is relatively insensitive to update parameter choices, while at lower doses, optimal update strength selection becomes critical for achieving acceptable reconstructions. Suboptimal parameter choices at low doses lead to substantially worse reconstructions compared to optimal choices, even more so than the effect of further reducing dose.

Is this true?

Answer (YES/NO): NO